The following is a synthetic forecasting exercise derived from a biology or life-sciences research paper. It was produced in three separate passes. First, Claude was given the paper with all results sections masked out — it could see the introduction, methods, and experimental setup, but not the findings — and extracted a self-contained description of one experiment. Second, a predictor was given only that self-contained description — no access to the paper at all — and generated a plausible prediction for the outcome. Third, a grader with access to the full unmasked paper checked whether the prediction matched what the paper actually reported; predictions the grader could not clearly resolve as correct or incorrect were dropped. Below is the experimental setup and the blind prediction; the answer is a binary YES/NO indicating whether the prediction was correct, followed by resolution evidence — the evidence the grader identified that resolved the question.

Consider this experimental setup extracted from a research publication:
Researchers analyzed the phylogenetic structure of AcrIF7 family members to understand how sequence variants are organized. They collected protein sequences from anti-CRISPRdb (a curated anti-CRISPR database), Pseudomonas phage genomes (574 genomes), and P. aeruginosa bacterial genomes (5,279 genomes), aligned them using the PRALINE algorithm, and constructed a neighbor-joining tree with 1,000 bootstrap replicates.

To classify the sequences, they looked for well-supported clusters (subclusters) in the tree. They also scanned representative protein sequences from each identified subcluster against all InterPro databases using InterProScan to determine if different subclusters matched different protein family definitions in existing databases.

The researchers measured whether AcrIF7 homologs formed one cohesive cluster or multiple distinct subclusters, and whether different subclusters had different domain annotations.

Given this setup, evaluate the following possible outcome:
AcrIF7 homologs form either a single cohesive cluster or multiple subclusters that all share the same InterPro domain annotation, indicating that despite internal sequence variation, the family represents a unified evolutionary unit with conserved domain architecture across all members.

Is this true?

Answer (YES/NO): NO